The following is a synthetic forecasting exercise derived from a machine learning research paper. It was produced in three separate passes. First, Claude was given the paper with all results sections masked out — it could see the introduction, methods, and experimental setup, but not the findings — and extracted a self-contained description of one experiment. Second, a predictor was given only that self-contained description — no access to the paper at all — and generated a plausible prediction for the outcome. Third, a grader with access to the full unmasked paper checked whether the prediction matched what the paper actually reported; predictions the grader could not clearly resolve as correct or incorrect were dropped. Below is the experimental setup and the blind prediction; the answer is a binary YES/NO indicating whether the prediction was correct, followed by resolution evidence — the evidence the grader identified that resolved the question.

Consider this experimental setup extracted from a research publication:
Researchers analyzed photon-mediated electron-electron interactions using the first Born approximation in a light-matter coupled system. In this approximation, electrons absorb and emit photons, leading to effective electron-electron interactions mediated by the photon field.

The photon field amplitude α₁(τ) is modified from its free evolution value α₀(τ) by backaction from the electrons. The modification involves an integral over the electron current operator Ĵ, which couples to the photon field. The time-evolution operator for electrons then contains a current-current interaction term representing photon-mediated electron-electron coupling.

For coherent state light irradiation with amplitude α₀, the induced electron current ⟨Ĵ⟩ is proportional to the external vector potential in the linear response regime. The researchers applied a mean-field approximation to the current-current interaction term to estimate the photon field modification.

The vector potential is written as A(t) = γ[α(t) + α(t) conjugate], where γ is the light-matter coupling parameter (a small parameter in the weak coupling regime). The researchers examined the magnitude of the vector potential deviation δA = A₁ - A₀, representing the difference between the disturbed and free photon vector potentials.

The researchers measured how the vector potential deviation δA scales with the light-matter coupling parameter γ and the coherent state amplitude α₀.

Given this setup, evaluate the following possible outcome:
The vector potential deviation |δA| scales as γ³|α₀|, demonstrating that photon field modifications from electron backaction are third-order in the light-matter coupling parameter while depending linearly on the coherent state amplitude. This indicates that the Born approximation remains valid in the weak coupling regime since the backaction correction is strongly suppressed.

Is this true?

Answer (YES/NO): YES